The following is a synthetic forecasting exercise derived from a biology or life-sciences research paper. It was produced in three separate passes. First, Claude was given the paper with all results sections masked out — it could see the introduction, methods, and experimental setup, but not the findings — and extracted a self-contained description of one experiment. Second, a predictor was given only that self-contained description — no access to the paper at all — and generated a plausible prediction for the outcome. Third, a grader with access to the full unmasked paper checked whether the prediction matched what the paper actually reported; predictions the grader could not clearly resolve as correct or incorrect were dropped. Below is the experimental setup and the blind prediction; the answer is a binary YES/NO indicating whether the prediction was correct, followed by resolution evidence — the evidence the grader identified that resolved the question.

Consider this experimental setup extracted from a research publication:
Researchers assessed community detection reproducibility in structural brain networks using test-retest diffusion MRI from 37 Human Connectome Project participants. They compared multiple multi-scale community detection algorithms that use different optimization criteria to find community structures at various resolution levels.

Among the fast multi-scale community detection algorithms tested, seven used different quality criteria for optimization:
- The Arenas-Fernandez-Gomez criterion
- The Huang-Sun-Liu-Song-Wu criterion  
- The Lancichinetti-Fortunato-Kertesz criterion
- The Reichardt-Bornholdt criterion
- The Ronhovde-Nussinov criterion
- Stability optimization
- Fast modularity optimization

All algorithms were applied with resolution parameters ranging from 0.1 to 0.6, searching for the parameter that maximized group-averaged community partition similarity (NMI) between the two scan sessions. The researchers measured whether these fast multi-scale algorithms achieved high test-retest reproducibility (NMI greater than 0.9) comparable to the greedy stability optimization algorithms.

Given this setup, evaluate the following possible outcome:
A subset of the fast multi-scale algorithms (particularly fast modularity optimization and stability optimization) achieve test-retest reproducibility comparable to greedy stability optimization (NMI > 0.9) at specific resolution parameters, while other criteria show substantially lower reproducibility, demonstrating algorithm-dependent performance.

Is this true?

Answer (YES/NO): NO